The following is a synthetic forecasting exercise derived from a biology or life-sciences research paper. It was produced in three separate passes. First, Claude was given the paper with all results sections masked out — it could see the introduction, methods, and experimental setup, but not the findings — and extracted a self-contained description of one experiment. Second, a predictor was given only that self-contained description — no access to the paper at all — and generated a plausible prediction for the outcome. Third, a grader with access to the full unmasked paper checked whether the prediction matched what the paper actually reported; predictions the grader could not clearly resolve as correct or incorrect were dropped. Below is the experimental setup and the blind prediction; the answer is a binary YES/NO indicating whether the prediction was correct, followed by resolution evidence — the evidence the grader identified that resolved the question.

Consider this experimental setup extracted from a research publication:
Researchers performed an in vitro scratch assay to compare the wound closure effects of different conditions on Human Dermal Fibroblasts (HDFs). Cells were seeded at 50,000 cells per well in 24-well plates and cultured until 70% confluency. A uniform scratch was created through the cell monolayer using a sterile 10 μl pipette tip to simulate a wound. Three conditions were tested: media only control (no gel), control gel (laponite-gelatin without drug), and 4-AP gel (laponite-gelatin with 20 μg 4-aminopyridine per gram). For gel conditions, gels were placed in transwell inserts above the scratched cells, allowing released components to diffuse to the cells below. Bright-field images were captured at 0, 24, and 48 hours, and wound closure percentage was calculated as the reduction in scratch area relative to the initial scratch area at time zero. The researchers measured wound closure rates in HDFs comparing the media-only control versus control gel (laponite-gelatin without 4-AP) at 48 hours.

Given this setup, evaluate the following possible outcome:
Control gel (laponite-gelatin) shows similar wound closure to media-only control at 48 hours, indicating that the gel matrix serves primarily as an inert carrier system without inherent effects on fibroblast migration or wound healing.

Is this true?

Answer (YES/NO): YES